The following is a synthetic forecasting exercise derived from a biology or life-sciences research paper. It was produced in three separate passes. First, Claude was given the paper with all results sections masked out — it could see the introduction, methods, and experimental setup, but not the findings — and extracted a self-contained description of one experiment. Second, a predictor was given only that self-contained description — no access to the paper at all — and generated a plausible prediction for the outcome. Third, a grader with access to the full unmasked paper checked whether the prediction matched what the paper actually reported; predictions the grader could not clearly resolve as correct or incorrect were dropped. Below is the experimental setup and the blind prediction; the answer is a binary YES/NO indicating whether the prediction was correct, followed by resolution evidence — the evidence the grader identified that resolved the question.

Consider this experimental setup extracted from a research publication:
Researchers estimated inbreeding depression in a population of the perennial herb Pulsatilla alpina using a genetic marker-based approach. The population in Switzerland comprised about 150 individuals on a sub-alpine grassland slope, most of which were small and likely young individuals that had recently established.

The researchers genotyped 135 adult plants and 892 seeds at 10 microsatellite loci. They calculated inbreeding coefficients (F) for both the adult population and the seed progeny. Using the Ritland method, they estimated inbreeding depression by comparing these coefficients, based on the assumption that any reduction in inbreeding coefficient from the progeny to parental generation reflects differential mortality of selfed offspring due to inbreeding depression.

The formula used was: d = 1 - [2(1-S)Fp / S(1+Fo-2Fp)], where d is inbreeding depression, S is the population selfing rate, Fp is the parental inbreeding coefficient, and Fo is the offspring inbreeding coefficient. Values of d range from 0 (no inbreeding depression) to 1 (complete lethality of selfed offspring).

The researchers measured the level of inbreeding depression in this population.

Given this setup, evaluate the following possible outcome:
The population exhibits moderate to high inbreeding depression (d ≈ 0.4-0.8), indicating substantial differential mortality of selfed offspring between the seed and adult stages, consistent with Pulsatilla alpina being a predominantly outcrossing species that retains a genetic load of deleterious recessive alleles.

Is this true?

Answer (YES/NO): NO